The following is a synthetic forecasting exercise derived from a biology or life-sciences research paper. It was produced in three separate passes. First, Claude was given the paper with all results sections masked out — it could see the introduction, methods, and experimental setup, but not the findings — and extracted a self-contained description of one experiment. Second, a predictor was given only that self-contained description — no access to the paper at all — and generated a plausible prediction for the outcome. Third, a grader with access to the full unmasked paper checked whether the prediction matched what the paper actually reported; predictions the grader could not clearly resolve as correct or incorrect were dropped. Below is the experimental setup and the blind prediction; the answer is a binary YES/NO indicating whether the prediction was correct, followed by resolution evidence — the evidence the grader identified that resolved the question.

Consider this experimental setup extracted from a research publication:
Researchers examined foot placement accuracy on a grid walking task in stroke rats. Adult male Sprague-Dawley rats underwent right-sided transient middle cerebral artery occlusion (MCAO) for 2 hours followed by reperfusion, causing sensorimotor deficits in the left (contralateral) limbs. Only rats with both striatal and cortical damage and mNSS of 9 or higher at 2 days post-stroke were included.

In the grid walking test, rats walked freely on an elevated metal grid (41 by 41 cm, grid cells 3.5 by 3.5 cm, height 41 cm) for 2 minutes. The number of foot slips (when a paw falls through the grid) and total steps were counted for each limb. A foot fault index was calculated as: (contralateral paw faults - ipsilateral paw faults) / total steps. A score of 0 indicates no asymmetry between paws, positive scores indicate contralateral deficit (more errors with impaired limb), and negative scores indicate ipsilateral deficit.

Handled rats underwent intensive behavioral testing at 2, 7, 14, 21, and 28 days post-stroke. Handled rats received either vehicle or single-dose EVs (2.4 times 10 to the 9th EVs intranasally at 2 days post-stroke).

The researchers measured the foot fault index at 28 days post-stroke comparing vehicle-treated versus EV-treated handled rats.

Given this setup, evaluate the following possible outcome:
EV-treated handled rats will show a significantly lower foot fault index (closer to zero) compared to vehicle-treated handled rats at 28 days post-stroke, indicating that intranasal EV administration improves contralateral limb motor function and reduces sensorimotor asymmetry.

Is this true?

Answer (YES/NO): NO